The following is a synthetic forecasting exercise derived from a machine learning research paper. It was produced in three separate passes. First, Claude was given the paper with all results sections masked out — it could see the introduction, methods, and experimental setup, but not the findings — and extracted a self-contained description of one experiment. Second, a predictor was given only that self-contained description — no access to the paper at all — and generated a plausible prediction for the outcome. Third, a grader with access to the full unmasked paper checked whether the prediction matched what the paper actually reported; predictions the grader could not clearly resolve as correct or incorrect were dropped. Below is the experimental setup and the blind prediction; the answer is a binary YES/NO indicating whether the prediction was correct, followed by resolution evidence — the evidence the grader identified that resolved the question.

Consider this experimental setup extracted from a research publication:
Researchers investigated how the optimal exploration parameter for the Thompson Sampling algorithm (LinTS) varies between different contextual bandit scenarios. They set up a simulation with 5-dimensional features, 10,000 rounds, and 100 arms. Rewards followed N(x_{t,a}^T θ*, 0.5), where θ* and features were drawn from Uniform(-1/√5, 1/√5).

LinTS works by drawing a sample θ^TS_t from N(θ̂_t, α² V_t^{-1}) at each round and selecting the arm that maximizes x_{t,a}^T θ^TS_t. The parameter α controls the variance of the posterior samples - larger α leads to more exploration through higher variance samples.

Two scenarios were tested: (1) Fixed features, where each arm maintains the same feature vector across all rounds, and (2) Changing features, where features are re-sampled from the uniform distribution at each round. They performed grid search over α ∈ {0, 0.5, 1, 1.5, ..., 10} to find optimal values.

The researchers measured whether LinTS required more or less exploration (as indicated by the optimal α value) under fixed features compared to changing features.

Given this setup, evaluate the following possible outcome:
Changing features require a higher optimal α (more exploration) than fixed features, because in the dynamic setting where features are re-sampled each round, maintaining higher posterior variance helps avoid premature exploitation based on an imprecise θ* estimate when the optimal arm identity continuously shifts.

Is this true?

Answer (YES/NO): YES